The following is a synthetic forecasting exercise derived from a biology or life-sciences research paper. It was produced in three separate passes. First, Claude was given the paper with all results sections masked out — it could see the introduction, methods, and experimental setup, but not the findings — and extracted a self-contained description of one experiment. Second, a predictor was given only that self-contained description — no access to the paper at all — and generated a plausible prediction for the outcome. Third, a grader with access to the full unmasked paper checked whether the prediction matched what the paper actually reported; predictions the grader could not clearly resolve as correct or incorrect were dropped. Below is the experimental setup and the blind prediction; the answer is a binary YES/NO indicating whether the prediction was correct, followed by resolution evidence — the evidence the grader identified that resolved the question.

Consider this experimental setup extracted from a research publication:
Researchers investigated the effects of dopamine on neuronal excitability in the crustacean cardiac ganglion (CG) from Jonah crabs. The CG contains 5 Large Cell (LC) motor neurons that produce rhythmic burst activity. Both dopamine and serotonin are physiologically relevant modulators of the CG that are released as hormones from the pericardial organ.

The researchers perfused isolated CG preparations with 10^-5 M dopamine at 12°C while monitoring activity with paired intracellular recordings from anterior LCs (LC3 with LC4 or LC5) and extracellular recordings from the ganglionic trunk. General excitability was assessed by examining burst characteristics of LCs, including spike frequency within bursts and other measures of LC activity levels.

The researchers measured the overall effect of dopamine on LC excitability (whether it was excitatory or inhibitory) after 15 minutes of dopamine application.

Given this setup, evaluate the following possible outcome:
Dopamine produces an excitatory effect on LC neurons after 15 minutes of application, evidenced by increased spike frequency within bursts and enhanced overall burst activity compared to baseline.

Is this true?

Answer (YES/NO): YES